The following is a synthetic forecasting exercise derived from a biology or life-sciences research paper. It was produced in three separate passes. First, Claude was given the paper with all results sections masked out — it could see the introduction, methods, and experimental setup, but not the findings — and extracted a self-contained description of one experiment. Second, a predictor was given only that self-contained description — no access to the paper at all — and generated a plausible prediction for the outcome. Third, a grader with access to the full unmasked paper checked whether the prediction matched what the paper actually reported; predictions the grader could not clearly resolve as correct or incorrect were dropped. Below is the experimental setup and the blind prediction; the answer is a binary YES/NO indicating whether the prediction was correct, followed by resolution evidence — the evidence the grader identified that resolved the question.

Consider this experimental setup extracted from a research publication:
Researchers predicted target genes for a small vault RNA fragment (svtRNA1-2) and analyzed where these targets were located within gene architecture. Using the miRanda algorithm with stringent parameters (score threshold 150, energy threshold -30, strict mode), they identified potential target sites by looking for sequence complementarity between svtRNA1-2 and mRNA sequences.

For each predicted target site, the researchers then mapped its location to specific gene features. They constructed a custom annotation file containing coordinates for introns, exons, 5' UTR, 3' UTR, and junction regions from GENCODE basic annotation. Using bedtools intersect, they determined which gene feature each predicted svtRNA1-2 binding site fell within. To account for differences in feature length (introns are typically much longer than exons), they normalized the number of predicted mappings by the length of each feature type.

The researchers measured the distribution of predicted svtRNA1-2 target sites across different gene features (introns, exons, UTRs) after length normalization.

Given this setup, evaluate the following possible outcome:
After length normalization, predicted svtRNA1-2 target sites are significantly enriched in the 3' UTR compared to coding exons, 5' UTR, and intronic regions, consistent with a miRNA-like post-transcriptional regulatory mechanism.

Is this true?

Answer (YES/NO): NO